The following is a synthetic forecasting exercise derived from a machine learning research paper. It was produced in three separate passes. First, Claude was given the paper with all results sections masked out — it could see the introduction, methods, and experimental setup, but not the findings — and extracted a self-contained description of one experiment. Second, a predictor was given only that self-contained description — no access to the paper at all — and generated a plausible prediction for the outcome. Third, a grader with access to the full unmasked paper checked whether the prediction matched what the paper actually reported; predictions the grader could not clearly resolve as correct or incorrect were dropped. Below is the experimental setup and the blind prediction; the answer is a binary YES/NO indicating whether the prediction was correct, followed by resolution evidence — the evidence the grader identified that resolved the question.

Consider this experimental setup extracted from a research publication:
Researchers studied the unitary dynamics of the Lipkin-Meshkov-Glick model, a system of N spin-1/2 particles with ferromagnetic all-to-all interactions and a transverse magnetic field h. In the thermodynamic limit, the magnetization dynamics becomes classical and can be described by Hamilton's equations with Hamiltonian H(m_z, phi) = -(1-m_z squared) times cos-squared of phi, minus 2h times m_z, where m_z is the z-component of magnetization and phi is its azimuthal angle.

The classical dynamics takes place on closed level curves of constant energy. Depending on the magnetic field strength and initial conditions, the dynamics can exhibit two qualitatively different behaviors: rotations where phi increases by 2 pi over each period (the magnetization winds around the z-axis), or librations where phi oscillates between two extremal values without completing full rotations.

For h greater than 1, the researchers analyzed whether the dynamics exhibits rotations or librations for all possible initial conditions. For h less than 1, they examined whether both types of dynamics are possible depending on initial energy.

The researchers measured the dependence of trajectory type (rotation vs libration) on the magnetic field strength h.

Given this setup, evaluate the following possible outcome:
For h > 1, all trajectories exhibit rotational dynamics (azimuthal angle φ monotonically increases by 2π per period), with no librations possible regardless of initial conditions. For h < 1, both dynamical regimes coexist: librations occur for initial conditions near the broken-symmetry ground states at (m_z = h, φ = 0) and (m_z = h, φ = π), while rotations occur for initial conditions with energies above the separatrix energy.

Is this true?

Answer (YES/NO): YES